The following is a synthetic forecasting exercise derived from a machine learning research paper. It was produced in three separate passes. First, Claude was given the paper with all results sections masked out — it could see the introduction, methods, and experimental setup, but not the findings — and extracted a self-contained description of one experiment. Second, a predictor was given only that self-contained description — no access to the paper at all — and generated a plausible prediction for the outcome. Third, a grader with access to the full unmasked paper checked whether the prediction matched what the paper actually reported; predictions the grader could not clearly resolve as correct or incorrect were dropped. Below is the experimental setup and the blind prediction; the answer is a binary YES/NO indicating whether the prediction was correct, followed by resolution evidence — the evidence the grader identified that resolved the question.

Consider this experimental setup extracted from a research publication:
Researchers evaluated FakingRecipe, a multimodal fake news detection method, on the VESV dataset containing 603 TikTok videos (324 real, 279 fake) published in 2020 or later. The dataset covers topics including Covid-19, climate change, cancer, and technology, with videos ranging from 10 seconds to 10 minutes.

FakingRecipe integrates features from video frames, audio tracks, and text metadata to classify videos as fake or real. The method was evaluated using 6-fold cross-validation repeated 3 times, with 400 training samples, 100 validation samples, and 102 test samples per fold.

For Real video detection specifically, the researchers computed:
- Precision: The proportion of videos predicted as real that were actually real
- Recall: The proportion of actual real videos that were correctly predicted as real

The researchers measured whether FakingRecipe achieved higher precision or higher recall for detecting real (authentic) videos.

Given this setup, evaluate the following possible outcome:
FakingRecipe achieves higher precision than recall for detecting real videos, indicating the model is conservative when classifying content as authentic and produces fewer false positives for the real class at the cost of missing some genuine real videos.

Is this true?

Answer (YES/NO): YES